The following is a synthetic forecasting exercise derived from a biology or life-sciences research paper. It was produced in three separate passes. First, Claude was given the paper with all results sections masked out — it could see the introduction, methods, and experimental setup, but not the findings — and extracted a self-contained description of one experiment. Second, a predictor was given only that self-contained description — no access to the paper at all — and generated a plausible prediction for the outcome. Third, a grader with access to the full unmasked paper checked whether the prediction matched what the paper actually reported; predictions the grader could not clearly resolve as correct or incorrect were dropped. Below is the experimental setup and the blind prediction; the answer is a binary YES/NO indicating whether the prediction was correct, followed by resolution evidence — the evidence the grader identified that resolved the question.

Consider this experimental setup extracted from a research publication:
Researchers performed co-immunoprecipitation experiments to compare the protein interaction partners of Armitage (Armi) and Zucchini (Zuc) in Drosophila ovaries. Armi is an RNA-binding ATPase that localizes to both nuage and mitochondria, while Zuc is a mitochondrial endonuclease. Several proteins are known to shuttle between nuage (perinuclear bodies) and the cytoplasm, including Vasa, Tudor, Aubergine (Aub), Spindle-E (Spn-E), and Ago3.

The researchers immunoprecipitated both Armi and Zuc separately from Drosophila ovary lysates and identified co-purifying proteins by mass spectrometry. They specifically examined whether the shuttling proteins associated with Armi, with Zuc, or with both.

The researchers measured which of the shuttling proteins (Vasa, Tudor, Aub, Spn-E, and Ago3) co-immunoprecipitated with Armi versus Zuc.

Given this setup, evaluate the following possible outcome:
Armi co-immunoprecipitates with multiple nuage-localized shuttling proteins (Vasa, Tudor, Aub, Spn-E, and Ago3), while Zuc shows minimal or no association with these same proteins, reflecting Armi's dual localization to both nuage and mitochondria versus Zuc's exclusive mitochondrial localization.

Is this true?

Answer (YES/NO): YES